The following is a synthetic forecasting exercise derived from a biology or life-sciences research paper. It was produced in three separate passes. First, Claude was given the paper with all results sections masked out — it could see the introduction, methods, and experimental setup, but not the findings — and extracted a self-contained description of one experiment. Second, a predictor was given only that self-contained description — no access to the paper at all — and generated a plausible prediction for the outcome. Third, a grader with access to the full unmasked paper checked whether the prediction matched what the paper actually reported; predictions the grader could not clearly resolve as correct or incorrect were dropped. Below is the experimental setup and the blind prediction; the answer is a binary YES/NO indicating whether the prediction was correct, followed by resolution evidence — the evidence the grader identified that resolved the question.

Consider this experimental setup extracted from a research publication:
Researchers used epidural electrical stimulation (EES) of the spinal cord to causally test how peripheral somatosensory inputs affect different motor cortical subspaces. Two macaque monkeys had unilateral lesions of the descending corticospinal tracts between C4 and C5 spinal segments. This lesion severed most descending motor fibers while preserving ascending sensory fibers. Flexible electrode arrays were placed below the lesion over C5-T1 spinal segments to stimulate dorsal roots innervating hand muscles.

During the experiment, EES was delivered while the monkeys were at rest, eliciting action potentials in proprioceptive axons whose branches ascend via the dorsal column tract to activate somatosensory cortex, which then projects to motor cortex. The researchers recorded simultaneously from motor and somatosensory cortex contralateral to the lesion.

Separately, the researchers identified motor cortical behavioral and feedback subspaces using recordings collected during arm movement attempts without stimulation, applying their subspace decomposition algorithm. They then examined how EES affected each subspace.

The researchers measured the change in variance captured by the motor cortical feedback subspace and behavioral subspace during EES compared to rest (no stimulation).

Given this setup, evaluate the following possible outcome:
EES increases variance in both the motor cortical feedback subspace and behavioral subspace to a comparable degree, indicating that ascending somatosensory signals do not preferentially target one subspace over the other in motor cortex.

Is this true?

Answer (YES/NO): NO